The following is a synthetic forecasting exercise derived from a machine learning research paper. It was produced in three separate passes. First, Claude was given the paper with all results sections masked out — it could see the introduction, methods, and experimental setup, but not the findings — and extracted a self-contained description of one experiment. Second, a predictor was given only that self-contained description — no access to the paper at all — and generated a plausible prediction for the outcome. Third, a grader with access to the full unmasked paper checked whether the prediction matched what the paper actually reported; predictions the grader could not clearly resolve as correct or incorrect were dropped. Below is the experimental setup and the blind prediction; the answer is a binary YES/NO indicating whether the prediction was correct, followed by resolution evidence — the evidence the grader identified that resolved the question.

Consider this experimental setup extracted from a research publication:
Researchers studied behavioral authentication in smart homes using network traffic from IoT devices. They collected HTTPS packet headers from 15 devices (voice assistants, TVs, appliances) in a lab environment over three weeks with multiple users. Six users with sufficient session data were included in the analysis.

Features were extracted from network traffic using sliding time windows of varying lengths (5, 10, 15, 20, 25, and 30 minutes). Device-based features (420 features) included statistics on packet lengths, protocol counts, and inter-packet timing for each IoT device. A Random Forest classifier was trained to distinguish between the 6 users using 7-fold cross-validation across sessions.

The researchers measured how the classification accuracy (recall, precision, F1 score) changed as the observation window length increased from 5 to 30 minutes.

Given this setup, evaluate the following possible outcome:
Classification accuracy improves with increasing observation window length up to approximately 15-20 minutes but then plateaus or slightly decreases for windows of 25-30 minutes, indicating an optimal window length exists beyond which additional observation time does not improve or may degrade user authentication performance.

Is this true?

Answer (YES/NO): NO